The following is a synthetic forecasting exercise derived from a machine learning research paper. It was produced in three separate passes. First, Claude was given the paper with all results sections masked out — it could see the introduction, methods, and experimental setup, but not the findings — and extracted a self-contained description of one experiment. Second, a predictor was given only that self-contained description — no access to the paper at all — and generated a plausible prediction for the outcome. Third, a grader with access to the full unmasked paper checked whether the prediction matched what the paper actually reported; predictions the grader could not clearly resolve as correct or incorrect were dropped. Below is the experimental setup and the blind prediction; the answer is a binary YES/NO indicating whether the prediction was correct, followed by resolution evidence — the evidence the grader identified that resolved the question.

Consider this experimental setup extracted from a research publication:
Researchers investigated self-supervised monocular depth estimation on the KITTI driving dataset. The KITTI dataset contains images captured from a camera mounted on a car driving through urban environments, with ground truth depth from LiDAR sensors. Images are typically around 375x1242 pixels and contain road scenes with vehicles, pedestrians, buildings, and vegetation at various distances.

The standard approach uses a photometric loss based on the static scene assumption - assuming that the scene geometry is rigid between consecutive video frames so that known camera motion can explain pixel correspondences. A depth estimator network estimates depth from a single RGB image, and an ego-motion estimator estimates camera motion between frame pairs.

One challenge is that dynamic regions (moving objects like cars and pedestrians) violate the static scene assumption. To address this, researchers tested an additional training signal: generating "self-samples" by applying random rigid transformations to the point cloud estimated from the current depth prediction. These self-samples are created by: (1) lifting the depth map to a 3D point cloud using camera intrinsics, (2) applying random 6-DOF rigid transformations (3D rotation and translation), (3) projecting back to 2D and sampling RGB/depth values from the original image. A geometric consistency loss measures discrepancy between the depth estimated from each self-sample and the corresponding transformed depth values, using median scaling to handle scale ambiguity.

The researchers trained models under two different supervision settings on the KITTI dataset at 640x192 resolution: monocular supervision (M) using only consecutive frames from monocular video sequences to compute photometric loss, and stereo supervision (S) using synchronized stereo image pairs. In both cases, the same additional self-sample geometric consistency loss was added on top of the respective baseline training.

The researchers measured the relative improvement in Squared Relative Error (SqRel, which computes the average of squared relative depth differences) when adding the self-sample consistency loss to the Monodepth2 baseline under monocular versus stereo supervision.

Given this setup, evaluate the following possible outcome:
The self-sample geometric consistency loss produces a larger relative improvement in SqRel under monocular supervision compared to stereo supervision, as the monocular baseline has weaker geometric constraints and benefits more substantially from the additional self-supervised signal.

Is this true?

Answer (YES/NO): YES